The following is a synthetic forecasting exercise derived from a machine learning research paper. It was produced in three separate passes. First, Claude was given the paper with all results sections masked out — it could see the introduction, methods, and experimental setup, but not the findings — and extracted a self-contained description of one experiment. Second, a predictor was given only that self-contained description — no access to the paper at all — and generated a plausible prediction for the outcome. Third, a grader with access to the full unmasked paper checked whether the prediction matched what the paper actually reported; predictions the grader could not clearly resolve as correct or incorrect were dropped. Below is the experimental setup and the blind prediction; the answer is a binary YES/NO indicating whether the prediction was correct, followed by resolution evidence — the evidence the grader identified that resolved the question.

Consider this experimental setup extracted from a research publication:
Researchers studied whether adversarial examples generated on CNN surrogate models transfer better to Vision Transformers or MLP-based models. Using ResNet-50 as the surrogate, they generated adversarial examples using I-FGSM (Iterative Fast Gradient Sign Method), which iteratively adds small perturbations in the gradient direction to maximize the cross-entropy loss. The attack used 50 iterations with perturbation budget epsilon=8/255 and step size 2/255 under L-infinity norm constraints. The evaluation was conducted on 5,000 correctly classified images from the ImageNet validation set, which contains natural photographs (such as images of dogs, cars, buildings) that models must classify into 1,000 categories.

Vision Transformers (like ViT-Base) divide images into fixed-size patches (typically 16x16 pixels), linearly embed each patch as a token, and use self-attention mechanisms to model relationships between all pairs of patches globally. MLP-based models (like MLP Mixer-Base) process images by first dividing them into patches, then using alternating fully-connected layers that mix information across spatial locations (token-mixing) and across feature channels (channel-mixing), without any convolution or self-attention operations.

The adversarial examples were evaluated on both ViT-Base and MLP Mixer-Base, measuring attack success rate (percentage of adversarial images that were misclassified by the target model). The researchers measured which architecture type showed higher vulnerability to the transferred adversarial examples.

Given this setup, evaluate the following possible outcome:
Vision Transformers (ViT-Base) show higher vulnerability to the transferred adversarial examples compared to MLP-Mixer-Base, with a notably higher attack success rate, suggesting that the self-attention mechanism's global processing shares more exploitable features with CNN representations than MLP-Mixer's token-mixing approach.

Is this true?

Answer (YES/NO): NO